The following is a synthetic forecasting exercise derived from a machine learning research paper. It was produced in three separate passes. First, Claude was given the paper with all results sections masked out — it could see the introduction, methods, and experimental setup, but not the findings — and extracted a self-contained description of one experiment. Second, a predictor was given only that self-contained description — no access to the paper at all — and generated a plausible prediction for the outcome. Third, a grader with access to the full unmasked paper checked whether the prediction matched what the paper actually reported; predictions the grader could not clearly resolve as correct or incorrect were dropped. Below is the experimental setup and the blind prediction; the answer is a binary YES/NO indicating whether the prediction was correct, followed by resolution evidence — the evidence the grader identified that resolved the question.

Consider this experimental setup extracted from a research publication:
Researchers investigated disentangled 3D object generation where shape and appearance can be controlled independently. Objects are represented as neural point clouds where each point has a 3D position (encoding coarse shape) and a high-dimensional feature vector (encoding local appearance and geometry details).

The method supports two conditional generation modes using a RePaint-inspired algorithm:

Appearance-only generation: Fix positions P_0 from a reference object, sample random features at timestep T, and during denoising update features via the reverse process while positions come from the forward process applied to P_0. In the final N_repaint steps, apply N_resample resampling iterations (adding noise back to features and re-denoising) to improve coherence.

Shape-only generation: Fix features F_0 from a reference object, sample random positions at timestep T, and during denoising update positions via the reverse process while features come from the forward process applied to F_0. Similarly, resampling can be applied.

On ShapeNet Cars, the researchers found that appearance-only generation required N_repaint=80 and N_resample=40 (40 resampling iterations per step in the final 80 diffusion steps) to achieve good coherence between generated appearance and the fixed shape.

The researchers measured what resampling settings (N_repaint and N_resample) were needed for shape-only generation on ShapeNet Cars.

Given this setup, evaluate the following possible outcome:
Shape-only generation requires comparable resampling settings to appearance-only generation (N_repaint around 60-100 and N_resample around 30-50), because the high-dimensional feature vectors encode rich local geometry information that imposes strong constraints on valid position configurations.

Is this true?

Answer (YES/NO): NO